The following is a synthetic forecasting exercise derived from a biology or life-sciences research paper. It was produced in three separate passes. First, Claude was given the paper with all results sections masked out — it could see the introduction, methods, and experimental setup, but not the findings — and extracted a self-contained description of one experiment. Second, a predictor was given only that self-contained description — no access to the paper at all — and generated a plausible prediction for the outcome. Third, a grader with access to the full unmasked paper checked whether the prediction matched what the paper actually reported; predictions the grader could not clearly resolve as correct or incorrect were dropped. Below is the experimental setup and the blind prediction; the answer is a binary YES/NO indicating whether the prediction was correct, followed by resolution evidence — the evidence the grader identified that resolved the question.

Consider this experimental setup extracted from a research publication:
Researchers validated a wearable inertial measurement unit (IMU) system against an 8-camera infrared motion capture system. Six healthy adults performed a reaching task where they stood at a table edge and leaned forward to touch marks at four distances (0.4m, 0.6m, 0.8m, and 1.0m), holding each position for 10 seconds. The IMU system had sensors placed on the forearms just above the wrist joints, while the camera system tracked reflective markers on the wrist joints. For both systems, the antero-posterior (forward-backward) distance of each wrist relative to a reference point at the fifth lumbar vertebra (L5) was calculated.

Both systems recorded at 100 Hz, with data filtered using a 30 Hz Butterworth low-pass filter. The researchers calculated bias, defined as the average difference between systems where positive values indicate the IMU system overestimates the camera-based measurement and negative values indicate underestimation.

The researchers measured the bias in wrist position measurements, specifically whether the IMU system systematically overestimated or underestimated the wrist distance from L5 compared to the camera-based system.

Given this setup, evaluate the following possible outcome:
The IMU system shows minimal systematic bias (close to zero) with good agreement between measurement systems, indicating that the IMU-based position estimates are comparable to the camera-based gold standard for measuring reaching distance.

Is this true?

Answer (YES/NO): NO